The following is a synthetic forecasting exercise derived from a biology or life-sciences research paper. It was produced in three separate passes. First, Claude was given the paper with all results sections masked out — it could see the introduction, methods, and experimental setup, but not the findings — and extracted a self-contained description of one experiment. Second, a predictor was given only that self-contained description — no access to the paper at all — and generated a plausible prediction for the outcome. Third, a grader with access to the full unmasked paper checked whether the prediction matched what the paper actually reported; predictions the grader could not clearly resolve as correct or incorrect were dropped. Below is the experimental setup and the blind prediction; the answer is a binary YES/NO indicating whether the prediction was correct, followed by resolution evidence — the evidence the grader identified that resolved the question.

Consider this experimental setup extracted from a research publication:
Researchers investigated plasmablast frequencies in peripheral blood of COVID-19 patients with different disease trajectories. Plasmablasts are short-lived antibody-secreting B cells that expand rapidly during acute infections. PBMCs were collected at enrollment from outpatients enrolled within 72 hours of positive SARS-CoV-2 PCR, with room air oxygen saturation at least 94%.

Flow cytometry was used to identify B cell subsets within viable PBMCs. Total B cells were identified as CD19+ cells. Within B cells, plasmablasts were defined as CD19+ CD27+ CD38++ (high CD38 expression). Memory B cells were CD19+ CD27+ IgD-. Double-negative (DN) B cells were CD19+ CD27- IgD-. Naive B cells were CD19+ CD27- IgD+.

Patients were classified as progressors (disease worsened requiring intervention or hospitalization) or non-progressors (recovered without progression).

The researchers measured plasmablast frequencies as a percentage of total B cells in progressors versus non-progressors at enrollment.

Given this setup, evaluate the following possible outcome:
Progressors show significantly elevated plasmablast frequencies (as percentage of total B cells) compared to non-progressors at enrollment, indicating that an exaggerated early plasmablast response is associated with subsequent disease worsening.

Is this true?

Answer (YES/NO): NO